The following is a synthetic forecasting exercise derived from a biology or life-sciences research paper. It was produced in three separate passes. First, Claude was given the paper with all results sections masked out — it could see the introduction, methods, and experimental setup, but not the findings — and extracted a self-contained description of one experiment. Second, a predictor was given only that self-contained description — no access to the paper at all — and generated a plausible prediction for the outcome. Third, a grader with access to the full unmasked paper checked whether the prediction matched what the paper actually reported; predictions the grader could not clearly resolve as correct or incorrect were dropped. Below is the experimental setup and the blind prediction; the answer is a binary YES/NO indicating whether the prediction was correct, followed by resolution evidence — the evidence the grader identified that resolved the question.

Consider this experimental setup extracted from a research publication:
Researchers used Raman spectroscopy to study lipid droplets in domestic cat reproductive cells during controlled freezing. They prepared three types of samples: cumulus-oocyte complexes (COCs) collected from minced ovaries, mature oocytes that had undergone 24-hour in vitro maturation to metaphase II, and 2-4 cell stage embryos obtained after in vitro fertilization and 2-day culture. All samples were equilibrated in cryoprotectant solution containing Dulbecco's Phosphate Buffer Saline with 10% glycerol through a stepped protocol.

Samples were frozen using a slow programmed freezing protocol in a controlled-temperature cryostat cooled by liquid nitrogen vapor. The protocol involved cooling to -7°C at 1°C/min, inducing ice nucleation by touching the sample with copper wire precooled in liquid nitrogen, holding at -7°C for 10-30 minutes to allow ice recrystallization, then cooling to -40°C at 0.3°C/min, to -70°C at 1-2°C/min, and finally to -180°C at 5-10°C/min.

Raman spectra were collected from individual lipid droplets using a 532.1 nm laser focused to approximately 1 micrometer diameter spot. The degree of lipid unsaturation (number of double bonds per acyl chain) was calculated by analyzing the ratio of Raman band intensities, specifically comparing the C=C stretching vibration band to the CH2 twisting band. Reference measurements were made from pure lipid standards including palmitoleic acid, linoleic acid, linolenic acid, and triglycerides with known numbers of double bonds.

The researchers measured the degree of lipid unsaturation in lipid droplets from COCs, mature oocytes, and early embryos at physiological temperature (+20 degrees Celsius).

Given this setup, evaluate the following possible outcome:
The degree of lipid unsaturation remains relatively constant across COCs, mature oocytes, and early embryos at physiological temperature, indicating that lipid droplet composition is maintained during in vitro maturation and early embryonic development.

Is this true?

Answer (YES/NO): YES